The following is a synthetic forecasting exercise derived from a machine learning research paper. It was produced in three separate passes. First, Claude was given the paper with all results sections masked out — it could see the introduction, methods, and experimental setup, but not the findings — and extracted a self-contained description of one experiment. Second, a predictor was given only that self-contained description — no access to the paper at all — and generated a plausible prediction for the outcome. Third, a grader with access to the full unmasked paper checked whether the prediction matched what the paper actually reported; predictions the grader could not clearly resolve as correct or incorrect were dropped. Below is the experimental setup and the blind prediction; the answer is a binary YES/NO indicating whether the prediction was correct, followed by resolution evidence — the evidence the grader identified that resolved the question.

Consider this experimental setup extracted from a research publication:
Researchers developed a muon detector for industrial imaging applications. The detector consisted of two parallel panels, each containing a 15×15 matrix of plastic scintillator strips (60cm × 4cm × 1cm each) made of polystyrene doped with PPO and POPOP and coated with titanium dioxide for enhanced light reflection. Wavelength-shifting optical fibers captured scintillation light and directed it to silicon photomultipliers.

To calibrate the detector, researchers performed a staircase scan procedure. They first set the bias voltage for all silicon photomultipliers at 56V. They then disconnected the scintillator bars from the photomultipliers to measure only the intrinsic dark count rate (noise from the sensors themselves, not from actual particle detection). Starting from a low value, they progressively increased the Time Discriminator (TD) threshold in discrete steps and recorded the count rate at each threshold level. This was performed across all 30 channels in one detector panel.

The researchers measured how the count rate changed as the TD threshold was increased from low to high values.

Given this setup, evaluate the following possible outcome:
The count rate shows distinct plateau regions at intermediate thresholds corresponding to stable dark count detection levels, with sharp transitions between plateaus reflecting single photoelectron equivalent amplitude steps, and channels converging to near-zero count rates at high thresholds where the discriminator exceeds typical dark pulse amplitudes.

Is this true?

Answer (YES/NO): NO